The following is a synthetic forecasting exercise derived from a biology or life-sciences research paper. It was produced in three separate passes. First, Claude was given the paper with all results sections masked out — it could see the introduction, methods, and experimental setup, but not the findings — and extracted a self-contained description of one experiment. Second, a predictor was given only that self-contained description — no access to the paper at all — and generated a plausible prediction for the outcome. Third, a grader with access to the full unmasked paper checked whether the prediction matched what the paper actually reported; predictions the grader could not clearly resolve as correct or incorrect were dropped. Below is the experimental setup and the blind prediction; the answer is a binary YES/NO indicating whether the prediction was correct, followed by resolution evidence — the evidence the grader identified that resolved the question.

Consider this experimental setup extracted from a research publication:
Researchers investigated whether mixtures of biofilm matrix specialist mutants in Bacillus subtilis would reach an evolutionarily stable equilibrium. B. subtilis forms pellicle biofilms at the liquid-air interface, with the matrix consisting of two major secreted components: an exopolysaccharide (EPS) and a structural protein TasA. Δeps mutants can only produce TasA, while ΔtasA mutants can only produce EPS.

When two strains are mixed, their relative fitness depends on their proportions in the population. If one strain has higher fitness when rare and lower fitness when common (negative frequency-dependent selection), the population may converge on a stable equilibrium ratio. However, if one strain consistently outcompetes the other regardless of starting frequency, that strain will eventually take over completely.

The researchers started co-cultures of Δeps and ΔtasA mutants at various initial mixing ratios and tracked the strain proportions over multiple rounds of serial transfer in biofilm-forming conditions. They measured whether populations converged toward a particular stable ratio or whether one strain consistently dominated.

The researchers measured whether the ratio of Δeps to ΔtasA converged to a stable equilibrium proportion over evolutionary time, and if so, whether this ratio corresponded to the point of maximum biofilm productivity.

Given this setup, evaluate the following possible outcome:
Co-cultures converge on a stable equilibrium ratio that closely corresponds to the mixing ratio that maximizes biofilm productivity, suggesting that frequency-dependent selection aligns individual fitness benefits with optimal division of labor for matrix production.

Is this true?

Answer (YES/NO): YES